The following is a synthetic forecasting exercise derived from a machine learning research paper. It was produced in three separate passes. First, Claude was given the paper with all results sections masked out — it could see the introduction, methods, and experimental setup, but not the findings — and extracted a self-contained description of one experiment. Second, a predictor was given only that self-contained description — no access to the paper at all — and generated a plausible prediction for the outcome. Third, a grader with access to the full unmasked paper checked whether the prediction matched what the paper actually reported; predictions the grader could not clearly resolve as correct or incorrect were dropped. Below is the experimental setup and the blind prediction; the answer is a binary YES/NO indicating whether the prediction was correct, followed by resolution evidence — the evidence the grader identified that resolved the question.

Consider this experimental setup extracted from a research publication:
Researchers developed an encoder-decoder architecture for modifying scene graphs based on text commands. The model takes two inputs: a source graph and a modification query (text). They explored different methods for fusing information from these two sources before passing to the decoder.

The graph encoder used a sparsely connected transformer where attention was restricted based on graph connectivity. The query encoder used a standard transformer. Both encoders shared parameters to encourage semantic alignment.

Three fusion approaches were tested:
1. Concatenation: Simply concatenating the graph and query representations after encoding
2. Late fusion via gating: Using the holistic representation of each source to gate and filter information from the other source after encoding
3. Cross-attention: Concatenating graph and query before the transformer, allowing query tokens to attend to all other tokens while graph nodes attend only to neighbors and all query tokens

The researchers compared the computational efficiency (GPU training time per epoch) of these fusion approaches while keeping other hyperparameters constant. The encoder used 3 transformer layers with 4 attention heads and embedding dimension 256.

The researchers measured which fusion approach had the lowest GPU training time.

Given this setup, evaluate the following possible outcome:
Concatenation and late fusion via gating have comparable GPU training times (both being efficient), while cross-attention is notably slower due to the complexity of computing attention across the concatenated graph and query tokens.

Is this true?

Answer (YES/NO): NO